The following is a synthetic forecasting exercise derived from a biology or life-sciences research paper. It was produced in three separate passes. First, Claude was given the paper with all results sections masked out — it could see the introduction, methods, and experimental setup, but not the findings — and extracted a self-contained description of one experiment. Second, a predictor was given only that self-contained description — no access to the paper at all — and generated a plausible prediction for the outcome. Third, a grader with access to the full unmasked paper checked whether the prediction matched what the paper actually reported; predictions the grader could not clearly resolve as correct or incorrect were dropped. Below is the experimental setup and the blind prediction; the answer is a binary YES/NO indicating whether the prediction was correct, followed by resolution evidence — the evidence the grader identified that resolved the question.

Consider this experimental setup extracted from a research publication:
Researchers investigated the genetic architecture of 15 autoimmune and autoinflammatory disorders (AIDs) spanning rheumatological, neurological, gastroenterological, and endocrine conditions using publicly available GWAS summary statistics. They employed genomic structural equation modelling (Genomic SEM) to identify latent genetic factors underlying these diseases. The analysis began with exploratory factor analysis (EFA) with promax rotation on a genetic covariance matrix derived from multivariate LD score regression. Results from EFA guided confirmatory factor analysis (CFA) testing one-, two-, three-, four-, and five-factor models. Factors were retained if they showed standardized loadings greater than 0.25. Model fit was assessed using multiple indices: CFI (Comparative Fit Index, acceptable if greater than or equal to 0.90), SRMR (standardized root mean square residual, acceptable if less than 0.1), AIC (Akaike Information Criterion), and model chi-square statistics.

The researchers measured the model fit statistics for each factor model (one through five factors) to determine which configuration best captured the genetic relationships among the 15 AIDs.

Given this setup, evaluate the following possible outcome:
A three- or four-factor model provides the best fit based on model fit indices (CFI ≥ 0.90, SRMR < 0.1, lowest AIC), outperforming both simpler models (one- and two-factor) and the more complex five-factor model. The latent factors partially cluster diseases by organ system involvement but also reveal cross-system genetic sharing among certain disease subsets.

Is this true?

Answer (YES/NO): YES